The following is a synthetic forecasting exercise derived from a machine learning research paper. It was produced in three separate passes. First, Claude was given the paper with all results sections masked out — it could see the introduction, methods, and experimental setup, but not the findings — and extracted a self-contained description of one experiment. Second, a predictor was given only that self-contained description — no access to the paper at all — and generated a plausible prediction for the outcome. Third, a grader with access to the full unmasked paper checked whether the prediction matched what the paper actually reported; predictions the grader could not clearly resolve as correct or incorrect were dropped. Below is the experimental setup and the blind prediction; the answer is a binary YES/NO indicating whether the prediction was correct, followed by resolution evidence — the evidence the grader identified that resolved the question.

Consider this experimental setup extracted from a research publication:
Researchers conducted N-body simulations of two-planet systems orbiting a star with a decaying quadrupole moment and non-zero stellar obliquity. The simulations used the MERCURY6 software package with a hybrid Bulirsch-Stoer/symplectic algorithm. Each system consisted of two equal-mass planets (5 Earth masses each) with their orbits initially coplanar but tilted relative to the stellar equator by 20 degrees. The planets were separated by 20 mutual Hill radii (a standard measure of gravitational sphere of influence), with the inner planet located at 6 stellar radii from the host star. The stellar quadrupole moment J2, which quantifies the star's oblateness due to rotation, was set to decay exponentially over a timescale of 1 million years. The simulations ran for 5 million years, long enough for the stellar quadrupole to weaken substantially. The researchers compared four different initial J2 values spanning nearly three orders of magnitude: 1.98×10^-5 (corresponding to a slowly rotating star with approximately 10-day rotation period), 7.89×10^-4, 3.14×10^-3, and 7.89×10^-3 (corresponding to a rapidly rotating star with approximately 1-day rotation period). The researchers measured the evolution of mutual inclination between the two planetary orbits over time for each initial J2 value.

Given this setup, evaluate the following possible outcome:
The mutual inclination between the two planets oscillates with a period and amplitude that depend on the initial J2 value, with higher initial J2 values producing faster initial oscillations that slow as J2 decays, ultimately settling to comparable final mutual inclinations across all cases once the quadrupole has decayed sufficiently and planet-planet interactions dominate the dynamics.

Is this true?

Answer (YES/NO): NO